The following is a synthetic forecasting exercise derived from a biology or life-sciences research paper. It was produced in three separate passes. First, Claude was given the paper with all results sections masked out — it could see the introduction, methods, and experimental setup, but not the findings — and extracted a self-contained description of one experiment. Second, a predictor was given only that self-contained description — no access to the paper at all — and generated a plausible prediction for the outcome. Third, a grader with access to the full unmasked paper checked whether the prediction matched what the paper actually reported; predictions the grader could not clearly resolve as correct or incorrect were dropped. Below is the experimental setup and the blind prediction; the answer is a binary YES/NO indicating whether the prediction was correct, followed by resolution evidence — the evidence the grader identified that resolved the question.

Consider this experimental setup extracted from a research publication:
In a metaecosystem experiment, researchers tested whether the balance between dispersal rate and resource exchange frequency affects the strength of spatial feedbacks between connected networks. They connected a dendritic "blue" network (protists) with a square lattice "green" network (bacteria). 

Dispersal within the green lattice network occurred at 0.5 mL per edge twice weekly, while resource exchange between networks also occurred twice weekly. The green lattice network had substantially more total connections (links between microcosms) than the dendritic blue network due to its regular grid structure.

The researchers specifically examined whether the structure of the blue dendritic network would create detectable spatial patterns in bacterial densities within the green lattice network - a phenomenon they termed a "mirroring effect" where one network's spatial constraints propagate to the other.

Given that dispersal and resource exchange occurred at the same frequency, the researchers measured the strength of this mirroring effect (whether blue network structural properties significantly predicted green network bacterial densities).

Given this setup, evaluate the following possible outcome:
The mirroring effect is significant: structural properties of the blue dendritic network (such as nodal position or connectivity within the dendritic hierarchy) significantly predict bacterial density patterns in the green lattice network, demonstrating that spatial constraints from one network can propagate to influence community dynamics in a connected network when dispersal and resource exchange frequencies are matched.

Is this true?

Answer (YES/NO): YES